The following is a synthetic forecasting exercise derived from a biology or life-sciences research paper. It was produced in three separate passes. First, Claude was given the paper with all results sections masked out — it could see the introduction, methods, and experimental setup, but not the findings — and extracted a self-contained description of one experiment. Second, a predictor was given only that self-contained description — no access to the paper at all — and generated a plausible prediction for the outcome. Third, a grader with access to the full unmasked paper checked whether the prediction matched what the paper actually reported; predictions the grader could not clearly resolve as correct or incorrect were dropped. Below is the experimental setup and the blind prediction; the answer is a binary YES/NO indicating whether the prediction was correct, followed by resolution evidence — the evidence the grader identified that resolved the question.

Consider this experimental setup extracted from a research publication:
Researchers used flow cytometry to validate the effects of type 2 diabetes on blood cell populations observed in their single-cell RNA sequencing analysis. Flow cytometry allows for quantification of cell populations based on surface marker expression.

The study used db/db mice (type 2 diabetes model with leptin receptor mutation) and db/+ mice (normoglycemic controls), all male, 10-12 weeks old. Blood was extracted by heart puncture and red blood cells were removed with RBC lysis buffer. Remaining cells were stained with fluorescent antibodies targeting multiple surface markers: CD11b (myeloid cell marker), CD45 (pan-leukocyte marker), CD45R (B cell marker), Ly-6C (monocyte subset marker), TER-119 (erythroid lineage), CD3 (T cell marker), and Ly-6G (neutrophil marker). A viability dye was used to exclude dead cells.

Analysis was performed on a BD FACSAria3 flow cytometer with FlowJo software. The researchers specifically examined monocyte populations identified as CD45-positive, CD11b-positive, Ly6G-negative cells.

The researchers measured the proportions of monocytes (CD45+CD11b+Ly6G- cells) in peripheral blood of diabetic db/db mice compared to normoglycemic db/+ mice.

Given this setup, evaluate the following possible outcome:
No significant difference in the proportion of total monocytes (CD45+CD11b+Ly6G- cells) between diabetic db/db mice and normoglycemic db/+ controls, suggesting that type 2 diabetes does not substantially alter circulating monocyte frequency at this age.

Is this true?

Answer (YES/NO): NO